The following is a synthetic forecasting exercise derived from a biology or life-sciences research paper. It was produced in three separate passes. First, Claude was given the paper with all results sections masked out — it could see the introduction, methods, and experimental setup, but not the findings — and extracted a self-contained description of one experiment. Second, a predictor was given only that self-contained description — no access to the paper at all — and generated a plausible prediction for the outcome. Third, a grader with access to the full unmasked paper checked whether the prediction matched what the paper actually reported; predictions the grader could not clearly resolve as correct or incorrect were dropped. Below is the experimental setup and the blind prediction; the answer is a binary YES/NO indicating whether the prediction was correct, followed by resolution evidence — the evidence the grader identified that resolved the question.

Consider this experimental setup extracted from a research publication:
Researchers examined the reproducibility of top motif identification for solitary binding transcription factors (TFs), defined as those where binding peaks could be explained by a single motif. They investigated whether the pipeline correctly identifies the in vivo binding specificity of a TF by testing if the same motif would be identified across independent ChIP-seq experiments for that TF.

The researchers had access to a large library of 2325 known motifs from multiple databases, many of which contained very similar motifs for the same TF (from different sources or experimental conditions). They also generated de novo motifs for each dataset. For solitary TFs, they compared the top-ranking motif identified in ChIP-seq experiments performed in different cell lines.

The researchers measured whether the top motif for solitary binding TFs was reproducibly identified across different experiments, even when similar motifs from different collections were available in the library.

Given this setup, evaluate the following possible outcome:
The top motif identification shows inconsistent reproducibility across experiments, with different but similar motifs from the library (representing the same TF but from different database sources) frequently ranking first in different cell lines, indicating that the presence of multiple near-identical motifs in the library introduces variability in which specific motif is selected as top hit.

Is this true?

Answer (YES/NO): NO